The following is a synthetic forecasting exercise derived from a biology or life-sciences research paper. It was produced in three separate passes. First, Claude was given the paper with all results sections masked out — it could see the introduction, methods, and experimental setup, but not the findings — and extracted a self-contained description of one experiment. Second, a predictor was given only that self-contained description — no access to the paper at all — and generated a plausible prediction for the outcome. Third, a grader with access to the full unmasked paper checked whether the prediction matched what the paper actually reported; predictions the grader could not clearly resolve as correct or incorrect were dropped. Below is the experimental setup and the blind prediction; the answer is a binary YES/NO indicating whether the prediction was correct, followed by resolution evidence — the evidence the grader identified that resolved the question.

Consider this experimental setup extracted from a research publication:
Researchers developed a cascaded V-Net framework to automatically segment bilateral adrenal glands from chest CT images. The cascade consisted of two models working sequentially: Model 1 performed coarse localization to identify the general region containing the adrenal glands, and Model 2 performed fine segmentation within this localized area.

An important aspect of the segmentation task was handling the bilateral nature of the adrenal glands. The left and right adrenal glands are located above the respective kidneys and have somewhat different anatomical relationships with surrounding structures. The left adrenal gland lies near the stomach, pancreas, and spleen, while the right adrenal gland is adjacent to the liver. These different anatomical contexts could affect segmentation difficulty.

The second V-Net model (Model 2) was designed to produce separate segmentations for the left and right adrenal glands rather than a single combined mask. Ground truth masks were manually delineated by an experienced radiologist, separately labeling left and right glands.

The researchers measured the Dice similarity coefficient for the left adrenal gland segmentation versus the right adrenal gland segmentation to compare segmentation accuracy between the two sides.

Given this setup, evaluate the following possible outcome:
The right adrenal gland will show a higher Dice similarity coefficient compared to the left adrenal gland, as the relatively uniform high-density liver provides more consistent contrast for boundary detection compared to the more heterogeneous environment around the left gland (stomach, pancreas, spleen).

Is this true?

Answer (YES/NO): NO